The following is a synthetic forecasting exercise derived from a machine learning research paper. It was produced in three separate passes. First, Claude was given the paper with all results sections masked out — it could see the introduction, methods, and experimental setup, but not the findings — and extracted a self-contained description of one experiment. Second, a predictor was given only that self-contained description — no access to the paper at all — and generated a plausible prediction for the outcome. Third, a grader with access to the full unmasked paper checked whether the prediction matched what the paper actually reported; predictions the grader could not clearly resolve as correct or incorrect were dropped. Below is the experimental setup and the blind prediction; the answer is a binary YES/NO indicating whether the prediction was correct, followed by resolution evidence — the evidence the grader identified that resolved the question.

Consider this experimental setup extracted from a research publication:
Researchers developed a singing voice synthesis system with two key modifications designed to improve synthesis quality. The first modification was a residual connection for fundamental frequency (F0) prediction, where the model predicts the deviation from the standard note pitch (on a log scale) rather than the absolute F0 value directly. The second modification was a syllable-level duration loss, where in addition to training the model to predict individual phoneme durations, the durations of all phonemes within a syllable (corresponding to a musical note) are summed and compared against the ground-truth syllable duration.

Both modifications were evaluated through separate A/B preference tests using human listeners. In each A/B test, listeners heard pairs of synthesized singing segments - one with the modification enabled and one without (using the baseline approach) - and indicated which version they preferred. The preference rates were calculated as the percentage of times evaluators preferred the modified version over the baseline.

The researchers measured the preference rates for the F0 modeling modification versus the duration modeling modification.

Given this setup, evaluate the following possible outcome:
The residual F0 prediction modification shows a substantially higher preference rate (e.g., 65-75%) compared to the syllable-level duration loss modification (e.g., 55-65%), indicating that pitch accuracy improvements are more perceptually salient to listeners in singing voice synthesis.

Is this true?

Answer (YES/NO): NO